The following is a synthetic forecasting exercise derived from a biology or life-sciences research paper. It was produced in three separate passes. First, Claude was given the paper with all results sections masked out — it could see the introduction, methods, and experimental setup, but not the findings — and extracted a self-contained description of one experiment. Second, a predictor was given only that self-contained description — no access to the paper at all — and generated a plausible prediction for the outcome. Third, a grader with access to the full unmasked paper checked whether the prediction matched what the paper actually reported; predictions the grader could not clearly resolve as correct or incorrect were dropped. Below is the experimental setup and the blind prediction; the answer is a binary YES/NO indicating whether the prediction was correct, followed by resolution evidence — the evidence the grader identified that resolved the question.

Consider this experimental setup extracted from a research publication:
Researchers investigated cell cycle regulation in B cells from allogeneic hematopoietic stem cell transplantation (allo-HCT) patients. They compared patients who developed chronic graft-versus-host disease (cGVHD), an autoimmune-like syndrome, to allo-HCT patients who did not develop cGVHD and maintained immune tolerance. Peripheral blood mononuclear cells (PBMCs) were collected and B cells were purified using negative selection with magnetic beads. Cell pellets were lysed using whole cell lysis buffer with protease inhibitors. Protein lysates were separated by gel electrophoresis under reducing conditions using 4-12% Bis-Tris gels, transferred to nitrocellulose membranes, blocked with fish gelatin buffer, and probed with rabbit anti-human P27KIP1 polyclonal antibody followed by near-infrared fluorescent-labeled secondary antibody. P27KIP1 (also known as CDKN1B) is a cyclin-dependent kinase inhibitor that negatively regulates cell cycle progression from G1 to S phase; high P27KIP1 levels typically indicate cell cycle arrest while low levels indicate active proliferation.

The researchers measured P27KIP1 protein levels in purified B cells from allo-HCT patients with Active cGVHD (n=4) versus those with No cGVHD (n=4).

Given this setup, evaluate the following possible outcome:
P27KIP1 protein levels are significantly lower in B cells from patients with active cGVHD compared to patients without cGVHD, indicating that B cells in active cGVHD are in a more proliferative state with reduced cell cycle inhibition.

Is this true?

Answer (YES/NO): NO